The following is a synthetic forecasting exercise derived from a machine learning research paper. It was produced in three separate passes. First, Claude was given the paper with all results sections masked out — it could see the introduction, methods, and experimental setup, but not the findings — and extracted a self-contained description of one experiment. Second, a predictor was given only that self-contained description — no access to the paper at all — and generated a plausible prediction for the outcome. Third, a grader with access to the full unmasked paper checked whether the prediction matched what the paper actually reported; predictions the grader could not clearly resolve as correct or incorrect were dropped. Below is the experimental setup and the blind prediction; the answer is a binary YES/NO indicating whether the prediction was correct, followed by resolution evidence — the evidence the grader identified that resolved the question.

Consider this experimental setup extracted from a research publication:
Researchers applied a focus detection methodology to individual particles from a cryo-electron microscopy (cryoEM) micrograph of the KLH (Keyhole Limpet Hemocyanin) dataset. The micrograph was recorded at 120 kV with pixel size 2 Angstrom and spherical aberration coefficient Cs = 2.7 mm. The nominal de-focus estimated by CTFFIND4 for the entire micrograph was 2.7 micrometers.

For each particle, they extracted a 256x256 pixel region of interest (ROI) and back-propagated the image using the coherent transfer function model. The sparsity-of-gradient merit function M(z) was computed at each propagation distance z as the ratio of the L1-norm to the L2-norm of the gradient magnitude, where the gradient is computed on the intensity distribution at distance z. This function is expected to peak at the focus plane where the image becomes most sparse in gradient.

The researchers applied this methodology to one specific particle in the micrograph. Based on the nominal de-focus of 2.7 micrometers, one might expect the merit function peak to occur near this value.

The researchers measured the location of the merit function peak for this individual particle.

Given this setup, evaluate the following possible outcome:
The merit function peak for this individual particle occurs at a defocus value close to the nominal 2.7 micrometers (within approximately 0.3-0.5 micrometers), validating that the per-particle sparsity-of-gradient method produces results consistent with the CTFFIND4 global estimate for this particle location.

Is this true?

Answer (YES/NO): NO